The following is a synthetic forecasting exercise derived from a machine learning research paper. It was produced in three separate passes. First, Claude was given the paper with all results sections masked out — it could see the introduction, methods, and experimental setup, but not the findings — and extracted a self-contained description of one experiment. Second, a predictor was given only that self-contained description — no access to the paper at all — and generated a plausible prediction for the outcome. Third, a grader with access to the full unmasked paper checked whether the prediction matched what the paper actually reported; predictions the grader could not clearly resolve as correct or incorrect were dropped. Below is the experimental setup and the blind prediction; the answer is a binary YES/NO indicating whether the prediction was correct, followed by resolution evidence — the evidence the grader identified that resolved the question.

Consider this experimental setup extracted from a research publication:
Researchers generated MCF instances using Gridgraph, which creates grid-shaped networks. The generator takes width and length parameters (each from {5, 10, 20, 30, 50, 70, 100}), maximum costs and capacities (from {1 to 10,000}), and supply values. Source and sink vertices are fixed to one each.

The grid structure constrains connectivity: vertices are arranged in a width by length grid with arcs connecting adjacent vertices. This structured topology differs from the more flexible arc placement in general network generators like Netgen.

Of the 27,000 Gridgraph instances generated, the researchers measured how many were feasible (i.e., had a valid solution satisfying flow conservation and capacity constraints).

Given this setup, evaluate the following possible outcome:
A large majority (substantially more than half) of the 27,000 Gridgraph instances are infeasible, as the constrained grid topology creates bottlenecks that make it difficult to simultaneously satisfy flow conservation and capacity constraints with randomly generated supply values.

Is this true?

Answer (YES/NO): NO